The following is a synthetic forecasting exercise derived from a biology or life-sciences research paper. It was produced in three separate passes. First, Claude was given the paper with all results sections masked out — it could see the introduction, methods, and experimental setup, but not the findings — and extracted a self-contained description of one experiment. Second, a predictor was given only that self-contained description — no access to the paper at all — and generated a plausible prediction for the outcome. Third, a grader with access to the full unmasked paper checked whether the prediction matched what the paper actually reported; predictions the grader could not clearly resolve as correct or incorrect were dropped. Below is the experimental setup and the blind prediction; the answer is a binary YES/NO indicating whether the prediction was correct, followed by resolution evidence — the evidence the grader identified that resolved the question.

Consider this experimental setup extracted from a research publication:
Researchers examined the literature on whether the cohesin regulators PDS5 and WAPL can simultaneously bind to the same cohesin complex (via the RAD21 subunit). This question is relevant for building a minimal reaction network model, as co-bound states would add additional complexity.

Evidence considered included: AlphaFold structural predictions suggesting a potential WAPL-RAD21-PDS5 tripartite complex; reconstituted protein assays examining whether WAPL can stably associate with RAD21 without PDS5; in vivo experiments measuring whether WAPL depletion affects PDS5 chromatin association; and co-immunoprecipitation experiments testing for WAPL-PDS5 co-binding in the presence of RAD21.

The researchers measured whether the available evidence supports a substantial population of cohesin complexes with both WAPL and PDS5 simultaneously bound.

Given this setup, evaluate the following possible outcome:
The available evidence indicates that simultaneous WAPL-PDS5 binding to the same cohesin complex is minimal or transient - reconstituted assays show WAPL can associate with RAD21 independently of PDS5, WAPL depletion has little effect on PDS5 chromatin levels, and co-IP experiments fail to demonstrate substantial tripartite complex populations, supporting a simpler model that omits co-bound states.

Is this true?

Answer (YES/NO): NO